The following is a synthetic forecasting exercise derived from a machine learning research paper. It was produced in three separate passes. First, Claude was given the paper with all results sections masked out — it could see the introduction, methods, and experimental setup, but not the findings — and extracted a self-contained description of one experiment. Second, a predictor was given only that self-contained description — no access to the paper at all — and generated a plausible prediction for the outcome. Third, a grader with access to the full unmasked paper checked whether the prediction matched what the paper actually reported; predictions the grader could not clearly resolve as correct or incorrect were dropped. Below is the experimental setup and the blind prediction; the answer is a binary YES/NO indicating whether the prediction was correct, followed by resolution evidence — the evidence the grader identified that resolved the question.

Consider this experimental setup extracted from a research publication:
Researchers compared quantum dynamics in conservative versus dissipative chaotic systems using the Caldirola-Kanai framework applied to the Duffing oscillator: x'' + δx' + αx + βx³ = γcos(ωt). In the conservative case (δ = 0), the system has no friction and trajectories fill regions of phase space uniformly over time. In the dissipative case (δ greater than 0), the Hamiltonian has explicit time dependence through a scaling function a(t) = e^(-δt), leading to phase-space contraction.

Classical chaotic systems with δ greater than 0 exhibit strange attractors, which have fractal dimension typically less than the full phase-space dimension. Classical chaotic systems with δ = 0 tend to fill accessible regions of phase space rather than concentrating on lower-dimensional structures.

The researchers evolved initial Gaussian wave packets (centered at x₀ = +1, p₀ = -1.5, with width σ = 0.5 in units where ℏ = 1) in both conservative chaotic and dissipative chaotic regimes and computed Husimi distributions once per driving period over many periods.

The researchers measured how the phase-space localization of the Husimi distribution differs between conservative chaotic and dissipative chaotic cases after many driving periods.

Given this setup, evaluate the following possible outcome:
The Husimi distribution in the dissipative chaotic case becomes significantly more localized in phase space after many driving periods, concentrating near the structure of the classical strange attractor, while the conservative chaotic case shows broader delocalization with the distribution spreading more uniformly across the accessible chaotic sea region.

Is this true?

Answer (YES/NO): YES